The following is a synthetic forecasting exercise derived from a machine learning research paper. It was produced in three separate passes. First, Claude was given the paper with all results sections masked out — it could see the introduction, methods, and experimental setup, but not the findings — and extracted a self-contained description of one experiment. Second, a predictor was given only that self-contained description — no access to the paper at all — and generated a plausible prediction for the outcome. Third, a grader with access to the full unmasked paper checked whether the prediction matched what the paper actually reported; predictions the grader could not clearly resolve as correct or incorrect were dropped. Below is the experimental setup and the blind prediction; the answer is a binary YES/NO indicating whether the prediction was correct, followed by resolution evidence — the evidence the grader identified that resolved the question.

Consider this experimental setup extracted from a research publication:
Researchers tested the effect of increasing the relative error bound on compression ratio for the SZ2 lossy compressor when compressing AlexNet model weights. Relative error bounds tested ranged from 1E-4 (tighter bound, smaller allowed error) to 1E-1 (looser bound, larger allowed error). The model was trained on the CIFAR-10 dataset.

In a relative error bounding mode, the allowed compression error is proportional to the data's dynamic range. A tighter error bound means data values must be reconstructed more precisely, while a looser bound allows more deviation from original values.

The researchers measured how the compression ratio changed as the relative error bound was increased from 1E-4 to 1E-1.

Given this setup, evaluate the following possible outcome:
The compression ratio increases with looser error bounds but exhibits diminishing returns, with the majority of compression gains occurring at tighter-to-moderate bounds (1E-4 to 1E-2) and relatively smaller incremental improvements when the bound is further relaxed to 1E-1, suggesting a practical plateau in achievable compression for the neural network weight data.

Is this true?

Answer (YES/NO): NO